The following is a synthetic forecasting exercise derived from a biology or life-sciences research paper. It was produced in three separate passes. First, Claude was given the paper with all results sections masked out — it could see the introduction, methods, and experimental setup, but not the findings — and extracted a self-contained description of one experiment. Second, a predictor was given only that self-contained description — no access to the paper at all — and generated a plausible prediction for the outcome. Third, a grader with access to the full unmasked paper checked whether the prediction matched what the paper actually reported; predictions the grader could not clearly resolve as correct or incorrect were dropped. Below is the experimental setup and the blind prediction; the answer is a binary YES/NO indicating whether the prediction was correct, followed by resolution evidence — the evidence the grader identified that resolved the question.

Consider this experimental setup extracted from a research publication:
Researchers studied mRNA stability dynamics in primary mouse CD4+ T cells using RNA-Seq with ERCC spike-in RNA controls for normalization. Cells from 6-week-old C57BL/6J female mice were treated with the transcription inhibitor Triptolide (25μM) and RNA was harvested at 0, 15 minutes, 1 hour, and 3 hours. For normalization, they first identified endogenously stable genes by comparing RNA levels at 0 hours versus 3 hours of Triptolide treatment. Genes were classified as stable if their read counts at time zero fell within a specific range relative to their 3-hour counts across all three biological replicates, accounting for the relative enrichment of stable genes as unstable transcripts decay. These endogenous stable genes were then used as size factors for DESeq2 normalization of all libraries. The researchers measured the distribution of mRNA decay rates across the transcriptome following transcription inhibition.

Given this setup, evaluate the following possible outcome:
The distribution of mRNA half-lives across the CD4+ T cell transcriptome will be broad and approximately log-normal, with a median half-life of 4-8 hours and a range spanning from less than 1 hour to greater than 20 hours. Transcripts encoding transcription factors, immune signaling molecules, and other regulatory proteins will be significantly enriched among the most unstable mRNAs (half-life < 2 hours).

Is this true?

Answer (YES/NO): NO